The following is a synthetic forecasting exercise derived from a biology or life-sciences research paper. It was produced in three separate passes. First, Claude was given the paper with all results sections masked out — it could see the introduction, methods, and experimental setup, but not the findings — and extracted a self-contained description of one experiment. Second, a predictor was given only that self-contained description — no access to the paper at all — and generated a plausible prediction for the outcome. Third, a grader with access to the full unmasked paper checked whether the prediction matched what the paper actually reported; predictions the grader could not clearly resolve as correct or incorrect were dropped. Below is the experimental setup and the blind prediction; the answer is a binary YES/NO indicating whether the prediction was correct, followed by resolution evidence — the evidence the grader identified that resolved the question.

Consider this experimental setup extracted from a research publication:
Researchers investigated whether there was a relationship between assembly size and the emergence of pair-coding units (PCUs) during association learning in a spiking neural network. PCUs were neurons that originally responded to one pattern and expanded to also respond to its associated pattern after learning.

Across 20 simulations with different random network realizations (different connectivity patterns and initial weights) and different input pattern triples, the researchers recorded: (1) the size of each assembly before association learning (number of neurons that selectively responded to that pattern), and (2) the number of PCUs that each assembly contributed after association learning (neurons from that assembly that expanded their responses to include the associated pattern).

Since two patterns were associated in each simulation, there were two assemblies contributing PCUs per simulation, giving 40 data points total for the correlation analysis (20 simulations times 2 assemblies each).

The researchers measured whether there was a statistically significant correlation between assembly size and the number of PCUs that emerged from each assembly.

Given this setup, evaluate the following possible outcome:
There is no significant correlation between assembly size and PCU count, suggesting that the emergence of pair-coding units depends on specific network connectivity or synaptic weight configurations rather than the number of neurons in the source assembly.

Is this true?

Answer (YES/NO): NO